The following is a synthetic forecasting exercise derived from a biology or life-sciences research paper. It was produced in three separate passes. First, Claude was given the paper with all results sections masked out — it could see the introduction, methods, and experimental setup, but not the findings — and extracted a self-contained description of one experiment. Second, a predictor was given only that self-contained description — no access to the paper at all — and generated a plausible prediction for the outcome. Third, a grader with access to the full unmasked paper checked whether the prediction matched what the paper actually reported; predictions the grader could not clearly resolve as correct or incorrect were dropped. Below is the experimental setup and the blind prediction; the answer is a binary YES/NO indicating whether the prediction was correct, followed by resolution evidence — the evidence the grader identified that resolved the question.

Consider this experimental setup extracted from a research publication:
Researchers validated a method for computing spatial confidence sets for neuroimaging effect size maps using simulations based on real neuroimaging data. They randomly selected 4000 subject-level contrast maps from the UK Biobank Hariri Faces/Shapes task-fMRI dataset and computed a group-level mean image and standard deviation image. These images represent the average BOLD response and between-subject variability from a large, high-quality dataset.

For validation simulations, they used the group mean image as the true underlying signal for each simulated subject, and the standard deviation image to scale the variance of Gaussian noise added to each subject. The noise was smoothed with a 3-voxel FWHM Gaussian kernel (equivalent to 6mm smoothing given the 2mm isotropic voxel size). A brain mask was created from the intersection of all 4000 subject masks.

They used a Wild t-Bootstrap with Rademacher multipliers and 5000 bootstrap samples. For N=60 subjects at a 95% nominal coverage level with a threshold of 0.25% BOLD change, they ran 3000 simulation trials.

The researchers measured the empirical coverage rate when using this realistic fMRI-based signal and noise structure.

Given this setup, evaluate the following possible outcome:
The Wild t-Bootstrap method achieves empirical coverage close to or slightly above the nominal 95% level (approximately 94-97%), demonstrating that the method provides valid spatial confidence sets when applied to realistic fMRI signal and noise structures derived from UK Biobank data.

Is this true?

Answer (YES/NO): YES